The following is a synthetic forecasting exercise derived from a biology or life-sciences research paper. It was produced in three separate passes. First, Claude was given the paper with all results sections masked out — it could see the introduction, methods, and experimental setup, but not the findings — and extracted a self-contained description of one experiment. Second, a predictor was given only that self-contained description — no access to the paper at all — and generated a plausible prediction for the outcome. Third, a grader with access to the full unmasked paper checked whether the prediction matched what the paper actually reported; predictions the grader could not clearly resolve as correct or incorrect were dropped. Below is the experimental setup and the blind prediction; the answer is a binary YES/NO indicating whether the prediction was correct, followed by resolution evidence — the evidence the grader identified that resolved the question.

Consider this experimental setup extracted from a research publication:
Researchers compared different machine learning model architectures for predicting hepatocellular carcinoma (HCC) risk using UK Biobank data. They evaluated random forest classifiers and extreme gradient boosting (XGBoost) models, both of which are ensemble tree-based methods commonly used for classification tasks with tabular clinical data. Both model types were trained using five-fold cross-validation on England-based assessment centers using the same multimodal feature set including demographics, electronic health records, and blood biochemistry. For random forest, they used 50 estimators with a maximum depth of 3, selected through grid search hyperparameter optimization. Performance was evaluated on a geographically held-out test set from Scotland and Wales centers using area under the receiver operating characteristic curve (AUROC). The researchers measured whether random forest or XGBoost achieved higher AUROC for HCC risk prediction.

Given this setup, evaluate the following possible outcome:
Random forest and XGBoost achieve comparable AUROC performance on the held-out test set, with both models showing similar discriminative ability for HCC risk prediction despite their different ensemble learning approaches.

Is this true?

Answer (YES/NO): YES